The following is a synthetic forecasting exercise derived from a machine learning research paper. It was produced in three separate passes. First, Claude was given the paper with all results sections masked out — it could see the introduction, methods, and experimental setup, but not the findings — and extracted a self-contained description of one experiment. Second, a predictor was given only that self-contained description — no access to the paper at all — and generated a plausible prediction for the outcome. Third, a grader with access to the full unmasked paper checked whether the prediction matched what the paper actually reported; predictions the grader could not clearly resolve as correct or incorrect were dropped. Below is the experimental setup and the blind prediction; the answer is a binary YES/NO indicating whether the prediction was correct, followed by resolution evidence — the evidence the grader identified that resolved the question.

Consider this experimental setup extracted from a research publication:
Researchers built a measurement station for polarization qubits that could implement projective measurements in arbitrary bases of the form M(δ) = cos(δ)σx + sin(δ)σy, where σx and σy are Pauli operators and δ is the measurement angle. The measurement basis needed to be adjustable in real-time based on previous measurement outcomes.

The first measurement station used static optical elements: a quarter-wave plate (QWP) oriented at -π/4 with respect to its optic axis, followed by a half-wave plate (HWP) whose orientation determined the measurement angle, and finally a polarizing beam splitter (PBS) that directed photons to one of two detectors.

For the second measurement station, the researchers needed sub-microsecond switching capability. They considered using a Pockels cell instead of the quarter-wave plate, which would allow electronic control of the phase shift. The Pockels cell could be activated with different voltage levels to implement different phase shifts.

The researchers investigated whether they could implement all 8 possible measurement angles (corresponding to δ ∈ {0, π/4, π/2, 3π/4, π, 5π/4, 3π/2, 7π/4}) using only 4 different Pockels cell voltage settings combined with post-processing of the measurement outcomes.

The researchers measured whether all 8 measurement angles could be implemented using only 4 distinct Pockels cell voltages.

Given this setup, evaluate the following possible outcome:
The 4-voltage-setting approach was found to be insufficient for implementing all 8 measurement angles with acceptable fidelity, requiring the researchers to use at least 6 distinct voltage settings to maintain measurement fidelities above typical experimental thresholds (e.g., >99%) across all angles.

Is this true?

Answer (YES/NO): NO